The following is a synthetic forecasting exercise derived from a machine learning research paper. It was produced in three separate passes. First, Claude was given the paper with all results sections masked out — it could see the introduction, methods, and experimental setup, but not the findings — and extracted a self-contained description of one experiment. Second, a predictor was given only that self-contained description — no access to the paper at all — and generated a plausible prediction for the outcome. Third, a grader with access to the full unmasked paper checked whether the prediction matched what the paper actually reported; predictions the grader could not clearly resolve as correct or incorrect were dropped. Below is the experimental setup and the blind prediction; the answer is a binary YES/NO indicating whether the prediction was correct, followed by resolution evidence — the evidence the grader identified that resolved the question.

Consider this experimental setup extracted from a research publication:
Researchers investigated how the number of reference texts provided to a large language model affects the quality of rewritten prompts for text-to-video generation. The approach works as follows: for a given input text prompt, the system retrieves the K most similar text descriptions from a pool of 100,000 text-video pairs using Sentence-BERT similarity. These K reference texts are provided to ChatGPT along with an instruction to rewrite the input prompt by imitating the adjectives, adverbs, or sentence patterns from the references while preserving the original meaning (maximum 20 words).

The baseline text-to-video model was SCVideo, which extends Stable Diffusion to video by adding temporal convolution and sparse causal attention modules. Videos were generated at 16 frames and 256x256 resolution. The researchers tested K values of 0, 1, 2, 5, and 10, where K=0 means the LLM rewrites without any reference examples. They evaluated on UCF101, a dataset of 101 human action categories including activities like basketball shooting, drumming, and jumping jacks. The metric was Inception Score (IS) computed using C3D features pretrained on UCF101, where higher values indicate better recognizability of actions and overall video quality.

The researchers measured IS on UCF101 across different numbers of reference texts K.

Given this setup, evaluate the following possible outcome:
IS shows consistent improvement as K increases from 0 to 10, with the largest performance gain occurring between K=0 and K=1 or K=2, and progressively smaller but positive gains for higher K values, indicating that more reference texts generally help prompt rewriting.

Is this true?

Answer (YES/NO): NO